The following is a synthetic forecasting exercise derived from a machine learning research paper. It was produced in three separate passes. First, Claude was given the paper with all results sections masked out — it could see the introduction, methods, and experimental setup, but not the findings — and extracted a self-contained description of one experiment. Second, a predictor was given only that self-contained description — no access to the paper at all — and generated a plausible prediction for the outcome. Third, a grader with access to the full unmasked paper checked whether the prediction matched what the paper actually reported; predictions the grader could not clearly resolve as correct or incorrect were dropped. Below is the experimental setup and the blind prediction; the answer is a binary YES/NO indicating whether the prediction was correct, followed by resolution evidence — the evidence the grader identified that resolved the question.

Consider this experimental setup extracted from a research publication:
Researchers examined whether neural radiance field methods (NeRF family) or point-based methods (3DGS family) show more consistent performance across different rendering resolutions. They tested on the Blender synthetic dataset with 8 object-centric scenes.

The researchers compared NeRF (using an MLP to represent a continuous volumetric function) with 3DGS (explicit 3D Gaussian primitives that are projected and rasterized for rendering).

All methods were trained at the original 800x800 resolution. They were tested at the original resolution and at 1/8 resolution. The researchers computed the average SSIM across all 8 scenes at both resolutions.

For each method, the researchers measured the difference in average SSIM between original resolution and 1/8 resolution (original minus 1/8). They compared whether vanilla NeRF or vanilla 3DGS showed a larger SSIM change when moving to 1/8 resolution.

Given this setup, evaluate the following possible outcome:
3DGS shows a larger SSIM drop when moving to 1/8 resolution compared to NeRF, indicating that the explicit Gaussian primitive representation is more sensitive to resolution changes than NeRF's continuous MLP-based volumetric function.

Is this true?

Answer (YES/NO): YES